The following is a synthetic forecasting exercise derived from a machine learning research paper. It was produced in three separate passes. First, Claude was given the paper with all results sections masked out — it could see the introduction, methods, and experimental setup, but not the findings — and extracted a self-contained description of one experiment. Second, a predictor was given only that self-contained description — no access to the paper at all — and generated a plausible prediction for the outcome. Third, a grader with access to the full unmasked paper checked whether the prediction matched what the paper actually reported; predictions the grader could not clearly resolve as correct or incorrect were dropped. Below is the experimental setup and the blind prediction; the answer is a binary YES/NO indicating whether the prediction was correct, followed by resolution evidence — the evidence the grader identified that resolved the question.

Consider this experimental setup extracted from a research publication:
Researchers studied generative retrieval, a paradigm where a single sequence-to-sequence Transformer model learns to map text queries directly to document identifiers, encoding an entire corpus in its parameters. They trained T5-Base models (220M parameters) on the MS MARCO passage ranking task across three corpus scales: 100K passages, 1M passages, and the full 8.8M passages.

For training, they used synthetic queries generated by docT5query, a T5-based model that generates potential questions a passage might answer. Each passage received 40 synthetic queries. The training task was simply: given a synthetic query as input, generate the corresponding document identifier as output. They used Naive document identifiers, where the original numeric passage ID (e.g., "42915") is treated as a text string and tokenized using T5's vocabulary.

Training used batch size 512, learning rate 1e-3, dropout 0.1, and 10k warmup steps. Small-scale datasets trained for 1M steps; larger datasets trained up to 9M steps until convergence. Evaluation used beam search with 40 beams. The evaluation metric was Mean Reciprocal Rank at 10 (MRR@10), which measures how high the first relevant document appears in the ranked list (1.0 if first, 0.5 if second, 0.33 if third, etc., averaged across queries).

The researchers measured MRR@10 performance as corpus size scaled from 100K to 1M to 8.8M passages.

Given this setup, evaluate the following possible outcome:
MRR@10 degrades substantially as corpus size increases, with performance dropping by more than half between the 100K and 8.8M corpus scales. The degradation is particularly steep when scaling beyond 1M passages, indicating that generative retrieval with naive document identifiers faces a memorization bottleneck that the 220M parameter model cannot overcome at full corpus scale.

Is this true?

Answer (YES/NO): YES